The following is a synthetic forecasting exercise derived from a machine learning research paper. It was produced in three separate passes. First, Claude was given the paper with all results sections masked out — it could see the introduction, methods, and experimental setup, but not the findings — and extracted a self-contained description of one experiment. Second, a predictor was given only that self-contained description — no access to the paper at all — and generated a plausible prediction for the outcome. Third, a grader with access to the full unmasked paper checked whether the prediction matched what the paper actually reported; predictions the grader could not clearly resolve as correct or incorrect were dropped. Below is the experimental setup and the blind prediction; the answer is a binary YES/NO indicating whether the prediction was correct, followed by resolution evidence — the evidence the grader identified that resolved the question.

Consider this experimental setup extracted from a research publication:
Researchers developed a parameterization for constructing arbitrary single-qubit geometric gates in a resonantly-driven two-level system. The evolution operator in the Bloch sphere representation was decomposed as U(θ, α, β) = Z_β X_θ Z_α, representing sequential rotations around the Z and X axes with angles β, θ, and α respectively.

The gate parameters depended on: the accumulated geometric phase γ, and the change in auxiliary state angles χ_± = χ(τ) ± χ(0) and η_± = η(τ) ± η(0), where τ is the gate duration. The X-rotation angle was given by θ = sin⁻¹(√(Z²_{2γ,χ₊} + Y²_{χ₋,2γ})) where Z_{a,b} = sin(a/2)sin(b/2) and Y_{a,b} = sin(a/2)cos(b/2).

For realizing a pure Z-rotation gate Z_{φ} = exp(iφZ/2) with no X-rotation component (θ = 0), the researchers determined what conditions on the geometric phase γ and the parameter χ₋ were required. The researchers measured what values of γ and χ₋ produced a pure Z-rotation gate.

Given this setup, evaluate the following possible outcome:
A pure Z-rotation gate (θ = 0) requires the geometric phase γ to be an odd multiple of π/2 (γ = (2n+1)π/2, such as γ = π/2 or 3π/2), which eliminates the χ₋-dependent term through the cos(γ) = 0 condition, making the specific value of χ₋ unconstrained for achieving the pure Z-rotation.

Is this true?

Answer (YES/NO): NO